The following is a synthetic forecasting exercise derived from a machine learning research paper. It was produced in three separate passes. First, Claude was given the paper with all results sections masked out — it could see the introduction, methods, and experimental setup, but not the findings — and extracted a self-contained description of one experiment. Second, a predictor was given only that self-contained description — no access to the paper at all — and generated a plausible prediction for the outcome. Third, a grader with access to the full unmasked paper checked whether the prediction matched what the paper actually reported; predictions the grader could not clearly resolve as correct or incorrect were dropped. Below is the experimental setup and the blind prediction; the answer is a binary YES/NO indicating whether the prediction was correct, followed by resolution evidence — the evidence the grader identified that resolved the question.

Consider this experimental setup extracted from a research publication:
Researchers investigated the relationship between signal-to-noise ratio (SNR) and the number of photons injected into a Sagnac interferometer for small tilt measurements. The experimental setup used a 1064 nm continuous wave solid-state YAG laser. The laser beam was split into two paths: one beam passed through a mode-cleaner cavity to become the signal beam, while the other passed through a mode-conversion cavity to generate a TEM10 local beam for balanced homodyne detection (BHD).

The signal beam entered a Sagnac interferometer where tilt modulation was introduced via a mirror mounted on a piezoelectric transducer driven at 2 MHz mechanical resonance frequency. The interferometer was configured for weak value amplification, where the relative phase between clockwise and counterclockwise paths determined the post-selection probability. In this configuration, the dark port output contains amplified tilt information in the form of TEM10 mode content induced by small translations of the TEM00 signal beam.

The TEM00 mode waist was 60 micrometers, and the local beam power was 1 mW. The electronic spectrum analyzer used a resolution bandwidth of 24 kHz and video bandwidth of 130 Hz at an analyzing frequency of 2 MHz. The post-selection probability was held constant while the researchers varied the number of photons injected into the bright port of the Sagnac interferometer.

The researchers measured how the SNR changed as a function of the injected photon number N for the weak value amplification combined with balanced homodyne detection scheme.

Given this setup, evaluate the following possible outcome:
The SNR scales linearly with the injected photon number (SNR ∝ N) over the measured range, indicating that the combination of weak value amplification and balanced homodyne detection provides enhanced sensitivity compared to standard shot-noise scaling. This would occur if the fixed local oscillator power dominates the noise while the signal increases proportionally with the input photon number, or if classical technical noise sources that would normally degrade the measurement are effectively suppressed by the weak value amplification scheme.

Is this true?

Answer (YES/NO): YES